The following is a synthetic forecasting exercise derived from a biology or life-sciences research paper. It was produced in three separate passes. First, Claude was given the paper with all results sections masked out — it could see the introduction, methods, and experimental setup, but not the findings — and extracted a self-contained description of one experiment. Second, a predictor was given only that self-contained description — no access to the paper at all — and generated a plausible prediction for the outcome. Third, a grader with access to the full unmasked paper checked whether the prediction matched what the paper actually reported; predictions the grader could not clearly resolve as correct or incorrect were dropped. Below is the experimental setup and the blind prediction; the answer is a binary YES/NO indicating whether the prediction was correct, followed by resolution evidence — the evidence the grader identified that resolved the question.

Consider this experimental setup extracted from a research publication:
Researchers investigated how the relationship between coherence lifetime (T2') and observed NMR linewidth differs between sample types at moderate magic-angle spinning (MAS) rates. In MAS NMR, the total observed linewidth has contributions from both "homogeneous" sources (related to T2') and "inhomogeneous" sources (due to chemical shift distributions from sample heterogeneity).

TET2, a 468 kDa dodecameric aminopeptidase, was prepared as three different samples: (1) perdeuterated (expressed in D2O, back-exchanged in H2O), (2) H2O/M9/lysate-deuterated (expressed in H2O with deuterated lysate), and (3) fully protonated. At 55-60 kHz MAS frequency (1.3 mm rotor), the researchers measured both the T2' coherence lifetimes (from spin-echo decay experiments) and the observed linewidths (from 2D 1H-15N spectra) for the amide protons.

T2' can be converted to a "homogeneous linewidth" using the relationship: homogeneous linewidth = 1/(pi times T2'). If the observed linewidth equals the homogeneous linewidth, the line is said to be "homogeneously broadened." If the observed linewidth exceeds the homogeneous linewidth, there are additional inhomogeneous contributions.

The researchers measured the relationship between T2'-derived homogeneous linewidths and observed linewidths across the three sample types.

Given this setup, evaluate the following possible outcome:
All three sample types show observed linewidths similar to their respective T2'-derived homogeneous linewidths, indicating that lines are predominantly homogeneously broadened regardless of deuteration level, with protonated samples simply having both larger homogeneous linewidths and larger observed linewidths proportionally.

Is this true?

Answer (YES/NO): NO